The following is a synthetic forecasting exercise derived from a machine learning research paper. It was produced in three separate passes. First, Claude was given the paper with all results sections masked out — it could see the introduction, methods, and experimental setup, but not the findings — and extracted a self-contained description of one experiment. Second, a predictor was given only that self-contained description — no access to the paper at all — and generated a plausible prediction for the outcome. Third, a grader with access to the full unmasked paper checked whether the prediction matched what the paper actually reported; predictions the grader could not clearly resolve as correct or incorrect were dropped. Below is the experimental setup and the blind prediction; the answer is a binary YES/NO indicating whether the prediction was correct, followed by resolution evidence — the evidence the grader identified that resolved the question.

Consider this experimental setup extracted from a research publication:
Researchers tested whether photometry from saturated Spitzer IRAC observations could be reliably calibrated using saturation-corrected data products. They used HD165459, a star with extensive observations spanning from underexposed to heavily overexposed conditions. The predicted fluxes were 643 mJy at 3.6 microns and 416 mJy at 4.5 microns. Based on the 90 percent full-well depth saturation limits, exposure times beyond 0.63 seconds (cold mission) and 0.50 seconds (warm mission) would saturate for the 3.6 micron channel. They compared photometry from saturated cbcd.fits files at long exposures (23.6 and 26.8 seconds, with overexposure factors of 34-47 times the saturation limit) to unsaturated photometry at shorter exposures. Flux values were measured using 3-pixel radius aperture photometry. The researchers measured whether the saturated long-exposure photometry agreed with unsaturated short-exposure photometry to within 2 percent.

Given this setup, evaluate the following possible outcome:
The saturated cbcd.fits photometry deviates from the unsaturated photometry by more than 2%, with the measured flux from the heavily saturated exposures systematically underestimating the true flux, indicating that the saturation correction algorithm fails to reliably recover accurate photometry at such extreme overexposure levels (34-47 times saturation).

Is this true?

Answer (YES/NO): NO